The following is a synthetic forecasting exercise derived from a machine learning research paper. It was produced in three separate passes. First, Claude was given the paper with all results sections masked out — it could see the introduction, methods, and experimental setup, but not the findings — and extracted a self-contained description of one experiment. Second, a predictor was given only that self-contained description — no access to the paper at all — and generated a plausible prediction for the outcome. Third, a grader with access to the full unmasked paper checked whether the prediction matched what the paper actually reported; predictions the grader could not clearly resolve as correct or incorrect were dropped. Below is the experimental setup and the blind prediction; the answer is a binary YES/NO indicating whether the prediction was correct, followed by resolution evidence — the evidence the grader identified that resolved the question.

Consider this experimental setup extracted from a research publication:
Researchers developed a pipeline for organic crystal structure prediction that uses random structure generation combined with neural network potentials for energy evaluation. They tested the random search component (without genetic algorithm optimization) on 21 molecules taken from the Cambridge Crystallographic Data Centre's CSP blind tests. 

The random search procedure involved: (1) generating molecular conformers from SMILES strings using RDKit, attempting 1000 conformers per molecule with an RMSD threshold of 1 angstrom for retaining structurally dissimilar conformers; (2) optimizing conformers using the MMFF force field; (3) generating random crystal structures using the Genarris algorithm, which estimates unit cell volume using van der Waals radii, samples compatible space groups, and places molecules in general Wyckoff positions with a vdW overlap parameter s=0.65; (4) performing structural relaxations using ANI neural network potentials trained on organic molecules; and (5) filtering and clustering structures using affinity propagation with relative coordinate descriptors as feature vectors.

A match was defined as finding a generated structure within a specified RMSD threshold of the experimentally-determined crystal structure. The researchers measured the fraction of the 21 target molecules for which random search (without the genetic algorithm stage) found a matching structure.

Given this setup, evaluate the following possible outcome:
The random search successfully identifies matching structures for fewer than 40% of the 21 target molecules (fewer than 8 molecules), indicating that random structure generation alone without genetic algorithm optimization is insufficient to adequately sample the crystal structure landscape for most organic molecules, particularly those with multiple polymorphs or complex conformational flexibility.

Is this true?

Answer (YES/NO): NO